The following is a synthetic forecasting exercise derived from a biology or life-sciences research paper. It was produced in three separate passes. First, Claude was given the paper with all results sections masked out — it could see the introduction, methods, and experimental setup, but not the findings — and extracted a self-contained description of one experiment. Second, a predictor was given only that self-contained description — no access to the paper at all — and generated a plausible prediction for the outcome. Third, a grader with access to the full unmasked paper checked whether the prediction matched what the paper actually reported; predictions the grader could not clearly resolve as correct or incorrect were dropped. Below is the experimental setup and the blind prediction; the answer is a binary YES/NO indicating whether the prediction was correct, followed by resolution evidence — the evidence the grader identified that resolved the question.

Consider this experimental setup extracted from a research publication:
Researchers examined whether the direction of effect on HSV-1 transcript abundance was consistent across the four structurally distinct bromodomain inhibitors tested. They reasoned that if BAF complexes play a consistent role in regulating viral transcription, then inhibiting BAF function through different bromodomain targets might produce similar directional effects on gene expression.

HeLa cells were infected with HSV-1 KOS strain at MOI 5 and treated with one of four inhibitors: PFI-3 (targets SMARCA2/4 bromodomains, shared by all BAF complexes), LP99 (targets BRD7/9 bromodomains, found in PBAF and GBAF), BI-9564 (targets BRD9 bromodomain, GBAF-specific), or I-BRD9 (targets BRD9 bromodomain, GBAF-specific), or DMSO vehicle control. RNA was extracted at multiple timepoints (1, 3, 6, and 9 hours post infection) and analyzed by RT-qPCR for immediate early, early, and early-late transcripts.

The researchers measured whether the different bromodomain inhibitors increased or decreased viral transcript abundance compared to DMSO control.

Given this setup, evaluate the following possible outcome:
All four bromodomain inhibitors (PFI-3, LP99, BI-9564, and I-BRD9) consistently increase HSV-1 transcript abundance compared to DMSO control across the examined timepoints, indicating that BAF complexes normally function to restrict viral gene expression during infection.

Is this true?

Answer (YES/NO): NO